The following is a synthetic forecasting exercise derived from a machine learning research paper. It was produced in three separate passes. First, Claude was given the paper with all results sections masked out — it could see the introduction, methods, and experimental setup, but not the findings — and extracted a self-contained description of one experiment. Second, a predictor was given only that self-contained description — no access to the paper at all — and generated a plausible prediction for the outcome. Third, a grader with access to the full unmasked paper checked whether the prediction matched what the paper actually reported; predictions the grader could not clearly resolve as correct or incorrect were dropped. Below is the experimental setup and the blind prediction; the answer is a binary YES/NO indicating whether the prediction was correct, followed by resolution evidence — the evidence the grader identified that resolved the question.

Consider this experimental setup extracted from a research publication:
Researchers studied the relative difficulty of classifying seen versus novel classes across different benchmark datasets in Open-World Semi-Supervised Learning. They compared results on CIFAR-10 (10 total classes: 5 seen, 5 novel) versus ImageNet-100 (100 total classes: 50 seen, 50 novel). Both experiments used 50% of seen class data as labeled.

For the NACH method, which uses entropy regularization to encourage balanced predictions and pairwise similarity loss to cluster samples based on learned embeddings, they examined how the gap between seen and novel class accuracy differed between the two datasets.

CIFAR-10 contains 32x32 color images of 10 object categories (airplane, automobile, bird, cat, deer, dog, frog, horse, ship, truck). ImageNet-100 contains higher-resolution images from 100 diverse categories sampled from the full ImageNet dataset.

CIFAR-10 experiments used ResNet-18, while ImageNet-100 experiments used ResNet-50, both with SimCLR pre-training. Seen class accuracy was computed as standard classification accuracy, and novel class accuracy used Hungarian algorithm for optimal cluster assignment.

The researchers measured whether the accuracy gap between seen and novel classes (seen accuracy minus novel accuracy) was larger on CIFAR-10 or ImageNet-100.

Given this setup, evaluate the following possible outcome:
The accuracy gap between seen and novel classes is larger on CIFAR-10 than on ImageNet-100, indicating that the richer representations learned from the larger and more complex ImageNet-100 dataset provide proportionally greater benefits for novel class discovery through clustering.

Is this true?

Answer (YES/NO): NO